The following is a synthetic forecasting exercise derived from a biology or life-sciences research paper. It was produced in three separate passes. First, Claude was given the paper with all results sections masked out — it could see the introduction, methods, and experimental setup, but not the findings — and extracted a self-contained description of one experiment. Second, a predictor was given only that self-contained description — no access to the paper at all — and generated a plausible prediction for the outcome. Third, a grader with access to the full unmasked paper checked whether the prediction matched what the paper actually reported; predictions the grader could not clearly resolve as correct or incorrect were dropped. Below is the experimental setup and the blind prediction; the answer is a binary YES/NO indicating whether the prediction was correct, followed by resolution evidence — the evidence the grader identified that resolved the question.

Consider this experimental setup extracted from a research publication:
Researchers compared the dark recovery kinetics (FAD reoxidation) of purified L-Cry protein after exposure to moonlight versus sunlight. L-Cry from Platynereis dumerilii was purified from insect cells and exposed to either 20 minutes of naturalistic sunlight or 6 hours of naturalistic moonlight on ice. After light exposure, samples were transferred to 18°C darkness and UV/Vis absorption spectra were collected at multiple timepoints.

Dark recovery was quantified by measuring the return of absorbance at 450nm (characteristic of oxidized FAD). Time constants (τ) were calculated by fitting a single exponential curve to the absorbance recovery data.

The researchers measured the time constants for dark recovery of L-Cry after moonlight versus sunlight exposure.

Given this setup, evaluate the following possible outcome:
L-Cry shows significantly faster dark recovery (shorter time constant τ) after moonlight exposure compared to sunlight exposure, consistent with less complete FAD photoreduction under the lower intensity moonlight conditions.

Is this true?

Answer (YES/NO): NO